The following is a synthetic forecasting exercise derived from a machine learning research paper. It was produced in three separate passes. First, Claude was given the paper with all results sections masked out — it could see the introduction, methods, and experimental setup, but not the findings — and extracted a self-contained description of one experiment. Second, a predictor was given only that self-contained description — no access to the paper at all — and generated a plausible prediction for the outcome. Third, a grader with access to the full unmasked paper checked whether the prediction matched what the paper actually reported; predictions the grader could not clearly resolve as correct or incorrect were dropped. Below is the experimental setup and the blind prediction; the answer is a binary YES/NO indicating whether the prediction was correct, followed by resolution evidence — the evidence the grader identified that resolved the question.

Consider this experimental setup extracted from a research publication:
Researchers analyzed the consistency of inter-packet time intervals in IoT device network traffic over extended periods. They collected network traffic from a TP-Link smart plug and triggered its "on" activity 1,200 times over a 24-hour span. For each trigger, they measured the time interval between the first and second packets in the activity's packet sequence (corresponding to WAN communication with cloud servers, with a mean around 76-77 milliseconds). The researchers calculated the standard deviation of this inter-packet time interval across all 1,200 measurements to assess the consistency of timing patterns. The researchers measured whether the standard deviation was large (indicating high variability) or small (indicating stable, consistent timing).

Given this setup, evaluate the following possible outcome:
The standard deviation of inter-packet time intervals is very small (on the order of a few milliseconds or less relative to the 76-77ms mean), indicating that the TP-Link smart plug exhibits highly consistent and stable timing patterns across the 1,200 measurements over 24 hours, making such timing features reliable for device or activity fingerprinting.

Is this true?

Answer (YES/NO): YES